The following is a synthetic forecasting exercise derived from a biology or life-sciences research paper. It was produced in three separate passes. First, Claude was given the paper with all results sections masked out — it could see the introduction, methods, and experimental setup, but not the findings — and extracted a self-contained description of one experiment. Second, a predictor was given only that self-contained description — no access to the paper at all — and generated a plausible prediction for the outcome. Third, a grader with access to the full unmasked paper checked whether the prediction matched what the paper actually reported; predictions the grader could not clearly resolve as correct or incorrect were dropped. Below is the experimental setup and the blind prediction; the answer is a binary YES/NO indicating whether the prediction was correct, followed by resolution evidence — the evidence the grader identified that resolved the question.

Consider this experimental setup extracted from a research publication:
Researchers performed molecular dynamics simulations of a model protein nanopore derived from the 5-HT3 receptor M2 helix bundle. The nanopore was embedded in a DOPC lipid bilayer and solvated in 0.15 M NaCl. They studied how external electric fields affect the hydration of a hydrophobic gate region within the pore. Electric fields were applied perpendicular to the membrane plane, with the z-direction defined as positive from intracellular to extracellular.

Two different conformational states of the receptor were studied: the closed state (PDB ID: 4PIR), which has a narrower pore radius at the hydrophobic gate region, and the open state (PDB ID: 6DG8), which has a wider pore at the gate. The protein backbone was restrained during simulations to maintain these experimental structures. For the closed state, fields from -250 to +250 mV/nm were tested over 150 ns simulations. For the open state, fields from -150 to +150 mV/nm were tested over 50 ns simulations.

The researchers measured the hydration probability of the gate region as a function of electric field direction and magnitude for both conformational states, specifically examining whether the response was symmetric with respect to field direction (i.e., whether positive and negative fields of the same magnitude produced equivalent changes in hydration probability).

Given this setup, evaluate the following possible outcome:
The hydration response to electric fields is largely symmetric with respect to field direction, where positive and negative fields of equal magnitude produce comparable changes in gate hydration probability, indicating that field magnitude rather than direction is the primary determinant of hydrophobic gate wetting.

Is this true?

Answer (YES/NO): NO